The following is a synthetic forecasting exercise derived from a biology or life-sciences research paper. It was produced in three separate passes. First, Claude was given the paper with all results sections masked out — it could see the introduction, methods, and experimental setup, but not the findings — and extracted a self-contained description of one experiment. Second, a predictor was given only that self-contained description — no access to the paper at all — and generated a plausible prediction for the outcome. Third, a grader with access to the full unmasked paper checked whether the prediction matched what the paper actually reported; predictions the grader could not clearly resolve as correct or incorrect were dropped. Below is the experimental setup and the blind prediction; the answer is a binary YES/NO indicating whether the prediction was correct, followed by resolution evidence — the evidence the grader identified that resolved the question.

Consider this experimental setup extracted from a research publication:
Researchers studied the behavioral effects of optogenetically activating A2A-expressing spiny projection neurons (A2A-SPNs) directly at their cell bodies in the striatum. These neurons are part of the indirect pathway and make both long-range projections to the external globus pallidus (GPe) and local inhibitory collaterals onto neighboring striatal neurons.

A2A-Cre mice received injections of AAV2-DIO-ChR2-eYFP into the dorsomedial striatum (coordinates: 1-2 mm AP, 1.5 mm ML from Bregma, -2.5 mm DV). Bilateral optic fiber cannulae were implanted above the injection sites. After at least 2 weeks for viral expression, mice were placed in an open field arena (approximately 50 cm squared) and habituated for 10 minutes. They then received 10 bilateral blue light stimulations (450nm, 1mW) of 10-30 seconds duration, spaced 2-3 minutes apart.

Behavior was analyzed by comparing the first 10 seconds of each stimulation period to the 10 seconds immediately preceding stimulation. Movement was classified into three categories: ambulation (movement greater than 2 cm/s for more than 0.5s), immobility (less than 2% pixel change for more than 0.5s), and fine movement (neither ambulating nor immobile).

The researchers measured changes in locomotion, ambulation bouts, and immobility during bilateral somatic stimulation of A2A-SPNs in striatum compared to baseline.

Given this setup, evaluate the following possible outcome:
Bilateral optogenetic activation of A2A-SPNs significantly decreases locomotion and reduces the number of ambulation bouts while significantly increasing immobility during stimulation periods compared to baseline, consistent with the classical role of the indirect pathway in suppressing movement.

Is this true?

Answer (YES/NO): NO